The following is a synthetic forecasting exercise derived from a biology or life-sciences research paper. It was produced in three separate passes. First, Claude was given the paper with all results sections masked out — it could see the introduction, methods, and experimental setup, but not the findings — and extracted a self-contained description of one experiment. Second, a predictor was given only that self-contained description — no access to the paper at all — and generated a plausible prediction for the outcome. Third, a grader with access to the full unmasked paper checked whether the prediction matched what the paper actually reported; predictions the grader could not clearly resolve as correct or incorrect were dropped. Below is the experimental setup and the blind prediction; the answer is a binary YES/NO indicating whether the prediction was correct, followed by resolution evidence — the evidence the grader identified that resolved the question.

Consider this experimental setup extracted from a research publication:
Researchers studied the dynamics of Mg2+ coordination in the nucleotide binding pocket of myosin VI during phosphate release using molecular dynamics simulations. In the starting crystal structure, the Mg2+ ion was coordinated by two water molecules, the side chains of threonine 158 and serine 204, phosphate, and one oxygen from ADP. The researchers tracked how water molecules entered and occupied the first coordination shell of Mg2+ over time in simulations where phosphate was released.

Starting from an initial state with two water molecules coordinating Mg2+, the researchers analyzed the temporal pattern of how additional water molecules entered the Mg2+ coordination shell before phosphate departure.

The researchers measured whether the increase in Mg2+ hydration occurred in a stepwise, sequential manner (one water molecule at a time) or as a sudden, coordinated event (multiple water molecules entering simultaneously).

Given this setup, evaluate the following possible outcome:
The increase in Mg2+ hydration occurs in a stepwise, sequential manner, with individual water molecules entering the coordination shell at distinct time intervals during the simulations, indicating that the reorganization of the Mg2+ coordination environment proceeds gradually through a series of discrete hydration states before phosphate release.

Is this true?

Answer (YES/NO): YES